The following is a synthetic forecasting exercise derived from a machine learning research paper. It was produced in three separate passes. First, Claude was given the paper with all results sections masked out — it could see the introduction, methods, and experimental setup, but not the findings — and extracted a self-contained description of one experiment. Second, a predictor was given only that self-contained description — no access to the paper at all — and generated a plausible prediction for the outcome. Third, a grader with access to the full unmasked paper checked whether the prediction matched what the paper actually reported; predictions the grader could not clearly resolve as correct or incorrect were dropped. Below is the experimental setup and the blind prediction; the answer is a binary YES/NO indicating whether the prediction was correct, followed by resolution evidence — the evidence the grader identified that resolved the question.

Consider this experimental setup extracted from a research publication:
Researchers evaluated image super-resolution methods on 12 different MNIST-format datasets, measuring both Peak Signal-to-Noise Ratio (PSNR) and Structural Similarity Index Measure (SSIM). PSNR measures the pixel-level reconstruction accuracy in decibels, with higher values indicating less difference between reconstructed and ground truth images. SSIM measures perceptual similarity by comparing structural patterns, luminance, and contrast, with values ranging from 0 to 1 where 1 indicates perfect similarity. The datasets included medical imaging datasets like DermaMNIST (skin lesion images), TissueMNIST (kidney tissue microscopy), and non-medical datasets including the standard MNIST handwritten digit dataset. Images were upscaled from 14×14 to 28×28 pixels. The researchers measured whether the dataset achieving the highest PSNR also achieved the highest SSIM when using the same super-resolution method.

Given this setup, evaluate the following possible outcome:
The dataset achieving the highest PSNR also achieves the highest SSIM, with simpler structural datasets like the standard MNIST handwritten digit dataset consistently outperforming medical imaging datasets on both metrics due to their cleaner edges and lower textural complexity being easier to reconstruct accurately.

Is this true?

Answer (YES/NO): NO